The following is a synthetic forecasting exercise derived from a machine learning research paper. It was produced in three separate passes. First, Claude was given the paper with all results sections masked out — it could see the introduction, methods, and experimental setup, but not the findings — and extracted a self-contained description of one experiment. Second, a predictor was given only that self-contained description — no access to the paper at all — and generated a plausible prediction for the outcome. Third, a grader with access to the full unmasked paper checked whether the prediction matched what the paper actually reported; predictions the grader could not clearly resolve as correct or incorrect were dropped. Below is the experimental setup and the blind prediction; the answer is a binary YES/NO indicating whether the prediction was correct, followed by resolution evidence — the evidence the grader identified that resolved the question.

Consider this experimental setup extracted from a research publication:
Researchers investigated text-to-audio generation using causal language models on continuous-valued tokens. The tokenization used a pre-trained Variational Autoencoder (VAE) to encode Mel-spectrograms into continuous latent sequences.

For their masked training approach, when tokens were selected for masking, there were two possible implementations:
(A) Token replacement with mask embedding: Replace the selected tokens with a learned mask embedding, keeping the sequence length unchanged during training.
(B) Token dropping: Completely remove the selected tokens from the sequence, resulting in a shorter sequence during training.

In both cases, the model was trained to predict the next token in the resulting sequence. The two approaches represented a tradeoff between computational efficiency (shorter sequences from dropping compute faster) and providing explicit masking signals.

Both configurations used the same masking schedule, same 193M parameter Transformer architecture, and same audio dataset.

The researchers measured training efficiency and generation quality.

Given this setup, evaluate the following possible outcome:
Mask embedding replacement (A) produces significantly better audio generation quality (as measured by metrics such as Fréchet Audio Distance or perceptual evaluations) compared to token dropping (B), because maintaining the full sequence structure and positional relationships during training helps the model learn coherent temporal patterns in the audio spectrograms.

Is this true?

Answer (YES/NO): NO